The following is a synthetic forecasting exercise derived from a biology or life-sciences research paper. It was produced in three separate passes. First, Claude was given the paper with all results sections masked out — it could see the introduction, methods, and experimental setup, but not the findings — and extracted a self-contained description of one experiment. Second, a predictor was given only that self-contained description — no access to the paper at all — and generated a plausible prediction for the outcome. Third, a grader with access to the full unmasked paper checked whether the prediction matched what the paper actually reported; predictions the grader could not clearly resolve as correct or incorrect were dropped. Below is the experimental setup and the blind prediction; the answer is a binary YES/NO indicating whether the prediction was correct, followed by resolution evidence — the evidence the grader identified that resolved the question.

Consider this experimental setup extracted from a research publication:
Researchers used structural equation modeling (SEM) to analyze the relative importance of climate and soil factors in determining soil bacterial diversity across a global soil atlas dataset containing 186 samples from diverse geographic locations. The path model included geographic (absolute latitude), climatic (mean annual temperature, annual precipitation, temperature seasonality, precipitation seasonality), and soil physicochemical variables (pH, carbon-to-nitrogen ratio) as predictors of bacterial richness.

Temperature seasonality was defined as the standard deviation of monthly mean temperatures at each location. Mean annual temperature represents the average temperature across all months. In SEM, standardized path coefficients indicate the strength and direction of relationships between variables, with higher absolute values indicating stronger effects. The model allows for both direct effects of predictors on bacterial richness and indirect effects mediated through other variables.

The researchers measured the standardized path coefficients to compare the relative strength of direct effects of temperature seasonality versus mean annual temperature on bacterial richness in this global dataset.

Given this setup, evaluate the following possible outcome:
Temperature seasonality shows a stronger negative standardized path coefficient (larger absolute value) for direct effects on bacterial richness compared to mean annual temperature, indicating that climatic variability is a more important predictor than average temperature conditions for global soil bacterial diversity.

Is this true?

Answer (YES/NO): NO